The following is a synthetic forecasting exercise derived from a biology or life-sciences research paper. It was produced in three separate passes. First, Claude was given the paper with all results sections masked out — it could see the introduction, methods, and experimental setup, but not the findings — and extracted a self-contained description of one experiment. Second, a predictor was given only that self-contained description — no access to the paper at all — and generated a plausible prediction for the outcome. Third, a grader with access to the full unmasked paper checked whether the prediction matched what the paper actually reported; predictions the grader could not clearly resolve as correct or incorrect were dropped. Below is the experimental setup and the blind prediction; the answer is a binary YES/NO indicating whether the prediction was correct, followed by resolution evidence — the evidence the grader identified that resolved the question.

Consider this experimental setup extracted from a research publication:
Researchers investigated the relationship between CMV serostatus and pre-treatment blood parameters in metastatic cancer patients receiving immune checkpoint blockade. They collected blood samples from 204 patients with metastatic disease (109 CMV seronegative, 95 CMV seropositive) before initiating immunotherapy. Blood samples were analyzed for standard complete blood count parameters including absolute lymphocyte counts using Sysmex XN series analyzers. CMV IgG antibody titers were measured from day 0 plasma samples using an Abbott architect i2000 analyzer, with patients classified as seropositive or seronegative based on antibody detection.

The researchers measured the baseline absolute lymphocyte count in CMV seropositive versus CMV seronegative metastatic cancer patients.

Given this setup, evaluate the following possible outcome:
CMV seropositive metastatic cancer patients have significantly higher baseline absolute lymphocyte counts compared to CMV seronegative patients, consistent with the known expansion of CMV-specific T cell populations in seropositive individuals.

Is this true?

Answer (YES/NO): YES